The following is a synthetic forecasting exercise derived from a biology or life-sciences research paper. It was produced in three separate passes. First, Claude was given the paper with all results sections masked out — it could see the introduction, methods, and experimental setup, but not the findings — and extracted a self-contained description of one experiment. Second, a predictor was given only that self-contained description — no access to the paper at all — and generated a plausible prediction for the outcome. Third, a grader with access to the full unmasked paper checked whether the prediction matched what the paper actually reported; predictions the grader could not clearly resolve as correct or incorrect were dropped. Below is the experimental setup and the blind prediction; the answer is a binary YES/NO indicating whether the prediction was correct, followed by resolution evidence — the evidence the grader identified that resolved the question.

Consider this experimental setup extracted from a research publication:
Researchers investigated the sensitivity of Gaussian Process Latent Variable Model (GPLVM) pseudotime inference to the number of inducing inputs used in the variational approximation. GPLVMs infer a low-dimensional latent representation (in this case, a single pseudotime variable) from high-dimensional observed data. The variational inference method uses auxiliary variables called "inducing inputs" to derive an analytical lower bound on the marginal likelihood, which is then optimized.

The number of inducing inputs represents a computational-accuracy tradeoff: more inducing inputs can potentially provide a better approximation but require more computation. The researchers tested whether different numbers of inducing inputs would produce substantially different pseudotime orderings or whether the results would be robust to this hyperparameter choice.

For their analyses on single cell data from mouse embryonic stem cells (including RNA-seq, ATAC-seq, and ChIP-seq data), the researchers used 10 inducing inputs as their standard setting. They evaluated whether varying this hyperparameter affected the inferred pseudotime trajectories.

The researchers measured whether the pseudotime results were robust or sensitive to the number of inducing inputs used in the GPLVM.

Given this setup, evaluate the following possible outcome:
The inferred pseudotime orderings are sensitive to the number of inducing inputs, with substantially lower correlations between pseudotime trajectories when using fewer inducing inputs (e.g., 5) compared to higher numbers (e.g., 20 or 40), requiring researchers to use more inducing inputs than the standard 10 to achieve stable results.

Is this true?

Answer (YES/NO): NO